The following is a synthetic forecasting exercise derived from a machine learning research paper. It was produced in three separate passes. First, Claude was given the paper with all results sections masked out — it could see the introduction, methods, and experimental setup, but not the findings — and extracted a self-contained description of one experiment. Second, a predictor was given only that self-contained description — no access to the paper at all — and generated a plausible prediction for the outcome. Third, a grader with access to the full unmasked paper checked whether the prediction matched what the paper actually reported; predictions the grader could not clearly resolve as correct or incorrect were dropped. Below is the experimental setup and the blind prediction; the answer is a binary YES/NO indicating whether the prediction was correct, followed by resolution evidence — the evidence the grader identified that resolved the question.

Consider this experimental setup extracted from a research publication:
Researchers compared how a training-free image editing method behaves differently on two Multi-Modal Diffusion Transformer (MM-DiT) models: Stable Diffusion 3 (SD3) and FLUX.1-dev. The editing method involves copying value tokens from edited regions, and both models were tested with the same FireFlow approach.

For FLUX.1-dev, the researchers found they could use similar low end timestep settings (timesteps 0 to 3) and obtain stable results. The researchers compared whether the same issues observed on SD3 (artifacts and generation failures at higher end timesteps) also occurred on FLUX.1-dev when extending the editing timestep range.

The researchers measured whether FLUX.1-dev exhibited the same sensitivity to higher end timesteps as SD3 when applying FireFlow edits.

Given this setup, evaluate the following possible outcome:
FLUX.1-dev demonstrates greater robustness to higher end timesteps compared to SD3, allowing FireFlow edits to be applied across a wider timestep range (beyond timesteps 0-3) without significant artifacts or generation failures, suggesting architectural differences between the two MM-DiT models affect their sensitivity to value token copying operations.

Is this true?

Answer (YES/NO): YES